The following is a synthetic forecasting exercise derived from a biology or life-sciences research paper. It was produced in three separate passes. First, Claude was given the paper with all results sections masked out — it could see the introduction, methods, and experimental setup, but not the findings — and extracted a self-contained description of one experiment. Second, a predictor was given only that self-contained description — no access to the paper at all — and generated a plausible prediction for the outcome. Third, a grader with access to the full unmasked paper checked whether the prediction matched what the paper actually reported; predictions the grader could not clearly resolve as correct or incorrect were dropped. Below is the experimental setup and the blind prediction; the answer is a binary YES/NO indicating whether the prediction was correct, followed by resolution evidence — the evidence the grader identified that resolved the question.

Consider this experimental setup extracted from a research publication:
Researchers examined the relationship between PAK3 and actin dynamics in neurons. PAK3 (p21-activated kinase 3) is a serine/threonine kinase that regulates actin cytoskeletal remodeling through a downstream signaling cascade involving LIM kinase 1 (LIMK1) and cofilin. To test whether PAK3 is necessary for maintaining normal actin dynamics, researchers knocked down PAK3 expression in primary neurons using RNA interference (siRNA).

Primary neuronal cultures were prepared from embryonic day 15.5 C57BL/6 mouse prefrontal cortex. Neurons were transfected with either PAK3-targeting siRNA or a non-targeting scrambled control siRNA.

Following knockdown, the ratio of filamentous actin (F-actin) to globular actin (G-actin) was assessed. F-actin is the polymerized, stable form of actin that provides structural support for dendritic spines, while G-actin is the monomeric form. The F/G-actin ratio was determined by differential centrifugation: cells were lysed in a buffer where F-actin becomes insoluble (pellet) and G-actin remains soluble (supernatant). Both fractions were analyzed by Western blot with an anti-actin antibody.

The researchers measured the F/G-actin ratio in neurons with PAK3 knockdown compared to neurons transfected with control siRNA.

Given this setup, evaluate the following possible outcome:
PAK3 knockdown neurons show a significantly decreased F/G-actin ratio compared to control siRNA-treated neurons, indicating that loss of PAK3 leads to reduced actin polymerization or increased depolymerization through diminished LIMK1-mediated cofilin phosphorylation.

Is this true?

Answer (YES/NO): YES